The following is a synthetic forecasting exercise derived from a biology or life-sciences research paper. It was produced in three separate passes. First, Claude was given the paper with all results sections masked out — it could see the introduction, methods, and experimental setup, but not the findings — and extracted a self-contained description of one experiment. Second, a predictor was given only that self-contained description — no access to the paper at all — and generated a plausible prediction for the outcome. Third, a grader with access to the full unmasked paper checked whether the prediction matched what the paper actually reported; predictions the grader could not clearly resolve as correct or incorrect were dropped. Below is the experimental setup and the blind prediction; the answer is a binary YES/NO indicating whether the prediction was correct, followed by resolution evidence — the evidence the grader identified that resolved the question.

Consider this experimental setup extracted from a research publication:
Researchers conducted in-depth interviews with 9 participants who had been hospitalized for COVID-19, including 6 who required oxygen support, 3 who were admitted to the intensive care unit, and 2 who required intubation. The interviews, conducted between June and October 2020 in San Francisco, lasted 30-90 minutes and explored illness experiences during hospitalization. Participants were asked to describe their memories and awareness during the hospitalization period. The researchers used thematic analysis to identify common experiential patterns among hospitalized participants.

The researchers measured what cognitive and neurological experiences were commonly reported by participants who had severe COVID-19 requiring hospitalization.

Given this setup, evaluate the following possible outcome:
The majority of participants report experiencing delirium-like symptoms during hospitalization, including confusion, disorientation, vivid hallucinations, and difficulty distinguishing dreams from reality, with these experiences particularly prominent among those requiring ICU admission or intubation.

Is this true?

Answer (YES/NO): NO